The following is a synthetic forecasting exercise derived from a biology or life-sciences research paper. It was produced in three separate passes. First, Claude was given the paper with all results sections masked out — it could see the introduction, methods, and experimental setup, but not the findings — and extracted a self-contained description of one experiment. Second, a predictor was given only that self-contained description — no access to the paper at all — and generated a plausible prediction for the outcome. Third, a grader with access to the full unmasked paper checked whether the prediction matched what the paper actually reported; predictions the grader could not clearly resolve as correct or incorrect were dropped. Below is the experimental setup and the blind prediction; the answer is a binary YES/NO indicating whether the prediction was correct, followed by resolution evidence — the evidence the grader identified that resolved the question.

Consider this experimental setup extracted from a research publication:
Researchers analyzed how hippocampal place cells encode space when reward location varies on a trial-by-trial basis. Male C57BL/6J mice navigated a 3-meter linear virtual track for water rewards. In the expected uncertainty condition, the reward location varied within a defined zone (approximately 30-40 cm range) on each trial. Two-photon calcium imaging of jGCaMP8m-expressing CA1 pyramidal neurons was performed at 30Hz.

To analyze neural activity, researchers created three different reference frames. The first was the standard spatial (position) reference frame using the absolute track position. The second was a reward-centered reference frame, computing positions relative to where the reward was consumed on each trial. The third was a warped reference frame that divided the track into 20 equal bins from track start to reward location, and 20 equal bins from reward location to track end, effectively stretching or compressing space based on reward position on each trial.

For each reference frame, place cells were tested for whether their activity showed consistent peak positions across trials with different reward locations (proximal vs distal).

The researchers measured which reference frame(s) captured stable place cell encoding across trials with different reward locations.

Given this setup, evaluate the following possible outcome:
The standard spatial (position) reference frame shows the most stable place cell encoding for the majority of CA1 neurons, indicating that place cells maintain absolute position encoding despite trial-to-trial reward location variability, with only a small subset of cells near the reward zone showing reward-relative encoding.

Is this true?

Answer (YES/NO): NO